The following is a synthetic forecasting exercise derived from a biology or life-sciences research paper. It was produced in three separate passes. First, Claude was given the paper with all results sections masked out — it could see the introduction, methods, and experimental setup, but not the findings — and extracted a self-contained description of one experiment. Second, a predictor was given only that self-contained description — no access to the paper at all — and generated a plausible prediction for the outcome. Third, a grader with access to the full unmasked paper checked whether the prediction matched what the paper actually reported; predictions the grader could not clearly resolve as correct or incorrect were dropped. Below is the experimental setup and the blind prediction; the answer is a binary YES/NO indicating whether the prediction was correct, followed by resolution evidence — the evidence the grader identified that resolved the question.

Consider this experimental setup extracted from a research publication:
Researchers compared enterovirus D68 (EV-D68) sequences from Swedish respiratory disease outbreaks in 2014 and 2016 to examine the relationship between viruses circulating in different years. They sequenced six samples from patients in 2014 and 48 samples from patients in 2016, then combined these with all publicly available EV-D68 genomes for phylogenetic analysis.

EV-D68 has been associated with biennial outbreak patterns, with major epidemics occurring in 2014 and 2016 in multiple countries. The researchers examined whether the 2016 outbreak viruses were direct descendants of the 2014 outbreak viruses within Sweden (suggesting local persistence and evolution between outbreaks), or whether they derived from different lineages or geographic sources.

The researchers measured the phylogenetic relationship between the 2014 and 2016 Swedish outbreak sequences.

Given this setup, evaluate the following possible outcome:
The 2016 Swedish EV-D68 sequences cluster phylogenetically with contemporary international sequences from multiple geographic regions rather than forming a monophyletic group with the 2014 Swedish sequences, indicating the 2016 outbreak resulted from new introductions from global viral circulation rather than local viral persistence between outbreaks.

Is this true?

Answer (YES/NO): YES